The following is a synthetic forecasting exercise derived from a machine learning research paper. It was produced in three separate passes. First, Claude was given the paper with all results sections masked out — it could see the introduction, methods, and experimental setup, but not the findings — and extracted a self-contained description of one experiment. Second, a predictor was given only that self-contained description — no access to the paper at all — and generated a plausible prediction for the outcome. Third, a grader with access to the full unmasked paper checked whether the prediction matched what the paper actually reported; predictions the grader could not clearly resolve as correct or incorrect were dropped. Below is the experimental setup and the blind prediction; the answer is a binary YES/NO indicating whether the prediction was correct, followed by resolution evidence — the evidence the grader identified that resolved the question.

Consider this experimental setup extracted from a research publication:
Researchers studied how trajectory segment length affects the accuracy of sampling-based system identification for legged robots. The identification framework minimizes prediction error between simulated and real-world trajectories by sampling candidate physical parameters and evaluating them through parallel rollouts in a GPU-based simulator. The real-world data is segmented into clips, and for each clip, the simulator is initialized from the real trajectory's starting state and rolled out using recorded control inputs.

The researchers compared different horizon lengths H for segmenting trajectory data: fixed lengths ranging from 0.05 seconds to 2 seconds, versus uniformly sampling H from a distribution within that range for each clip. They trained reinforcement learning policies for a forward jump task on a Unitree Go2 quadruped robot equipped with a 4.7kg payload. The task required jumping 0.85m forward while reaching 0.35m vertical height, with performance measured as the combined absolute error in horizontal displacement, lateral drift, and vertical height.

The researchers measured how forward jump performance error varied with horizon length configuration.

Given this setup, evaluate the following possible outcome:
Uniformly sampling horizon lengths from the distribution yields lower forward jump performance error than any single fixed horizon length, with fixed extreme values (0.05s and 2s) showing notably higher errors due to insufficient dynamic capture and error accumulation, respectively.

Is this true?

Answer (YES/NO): YES